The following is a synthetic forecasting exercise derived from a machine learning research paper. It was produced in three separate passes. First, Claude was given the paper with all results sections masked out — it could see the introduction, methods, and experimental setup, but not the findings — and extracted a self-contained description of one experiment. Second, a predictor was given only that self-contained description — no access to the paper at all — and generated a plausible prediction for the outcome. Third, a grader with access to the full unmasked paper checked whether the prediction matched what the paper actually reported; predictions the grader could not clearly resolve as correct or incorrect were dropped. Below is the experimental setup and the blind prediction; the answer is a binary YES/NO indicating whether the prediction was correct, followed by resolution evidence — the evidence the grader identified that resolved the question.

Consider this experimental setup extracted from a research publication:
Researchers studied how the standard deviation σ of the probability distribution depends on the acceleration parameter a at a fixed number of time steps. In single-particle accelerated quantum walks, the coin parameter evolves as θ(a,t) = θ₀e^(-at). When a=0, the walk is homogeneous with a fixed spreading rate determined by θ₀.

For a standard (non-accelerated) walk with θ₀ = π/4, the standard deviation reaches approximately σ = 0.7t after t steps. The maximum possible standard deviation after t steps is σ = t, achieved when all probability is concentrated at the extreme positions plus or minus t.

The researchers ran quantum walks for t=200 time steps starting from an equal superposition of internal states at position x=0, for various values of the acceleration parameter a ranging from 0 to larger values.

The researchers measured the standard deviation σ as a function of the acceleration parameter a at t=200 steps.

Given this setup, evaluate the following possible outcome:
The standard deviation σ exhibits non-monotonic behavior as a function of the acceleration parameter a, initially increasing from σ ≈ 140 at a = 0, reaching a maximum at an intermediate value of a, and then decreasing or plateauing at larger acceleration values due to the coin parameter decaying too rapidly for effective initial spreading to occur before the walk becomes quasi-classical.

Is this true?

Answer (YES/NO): NO